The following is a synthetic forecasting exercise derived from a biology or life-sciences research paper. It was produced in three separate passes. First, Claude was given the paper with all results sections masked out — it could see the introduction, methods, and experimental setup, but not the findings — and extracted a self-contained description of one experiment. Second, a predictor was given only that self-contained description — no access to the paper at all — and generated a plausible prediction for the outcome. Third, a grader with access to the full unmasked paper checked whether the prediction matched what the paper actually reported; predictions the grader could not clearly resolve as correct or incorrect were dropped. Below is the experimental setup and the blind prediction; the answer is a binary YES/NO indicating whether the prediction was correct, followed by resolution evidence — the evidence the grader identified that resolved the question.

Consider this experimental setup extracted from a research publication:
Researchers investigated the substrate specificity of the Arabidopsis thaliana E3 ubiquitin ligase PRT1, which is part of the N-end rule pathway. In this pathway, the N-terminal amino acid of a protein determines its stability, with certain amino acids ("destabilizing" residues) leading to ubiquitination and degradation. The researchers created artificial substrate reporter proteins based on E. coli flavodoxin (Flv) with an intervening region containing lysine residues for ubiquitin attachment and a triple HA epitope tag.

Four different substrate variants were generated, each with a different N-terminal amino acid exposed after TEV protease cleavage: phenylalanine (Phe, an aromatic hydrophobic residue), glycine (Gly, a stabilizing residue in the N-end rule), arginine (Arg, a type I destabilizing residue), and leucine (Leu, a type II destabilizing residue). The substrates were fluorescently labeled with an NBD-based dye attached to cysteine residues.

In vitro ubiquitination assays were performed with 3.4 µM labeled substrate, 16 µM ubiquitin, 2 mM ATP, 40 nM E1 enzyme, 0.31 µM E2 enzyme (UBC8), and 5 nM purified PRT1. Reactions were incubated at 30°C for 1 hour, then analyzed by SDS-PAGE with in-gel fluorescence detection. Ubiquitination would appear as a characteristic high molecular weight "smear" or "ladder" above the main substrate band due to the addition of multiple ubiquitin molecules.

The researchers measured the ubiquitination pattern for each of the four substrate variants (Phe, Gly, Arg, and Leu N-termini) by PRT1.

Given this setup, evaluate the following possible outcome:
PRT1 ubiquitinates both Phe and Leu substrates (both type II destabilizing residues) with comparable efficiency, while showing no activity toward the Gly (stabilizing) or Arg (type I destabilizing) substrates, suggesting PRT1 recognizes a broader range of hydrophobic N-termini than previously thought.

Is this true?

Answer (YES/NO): NO